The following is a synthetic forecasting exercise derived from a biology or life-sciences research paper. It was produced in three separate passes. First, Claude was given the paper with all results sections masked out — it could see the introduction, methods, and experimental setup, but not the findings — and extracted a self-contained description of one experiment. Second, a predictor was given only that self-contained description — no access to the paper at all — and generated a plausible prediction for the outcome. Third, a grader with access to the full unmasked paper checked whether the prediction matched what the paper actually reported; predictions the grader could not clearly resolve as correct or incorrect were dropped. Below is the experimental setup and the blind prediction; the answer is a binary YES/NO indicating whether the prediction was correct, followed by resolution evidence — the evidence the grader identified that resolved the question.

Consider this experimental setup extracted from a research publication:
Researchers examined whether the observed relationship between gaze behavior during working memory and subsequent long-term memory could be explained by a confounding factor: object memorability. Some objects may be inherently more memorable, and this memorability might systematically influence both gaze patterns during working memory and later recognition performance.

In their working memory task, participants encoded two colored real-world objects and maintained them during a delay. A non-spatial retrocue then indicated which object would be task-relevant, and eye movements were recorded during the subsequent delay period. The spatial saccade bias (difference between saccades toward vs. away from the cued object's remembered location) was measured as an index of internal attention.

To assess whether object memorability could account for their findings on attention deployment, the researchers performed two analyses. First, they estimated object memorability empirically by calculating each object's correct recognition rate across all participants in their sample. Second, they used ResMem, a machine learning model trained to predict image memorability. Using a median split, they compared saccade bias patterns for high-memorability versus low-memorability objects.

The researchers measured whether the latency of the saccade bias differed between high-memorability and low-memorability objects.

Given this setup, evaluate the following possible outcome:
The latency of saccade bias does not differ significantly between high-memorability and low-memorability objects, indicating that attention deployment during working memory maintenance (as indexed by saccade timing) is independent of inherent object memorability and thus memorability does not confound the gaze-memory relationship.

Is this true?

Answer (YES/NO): YES